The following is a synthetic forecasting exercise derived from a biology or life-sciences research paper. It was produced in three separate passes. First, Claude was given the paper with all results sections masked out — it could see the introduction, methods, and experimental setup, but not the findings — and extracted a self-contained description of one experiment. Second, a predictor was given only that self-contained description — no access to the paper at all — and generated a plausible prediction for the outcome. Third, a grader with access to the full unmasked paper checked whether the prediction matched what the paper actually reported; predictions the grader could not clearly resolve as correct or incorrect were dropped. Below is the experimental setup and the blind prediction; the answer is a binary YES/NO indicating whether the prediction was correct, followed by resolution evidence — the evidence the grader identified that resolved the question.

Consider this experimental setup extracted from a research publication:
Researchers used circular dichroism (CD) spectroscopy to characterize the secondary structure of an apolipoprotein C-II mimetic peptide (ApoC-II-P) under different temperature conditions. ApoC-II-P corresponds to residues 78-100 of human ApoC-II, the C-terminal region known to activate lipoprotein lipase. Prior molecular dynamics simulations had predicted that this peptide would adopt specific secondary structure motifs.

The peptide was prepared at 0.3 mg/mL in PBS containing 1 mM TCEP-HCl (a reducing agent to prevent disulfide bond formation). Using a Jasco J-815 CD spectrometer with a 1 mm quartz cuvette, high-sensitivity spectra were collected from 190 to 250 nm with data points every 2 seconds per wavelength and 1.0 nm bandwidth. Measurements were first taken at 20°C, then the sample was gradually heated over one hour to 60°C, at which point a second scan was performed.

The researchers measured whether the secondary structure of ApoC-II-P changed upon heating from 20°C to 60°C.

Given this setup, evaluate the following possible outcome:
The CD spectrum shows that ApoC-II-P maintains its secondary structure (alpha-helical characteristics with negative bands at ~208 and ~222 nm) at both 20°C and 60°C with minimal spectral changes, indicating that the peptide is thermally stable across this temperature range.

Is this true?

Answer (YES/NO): NO